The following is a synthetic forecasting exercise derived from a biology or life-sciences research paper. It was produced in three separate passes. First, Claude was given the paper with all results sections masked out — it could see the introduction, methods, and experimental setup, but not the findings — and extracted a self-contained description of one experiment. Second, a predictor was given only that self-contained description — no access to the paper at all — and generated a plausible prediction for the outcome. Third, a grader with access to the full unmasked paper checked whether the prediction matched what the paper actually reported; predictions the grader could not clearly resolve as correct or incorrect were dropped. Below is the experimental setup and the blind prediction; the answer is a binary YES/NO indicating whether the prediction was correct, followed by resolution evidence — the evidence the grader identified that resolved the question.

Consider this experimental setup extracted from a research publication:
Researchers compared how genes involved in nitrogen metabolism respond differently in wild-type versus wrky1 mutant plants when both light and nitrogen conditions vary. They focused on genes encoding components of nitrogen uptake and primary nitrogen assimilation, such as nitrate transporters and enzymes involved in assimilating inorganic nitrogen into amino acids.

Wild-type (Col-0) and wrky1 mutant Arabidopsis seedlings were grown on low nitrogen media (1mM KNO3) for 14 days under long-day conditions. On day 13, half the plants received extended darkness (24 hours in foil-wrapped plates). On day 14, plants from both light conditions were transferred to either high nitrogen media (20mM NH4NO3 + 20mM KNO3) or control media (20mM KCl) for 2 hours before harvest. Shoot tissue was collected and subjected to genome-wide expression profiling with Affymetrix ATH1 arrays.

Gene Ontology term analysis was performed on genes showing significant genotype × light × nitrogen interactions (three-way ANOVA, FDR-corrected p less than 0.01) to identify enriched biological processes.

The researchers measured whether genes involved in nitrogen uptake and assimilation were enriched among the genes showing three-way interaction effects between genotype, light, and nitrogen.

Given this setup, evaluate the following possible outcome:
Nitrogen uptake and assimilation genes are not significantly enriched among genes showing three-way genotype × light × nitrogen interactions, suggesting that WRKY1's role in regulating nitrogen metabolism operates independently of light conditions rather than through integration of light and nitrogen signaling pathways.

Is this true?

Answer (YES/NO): NO